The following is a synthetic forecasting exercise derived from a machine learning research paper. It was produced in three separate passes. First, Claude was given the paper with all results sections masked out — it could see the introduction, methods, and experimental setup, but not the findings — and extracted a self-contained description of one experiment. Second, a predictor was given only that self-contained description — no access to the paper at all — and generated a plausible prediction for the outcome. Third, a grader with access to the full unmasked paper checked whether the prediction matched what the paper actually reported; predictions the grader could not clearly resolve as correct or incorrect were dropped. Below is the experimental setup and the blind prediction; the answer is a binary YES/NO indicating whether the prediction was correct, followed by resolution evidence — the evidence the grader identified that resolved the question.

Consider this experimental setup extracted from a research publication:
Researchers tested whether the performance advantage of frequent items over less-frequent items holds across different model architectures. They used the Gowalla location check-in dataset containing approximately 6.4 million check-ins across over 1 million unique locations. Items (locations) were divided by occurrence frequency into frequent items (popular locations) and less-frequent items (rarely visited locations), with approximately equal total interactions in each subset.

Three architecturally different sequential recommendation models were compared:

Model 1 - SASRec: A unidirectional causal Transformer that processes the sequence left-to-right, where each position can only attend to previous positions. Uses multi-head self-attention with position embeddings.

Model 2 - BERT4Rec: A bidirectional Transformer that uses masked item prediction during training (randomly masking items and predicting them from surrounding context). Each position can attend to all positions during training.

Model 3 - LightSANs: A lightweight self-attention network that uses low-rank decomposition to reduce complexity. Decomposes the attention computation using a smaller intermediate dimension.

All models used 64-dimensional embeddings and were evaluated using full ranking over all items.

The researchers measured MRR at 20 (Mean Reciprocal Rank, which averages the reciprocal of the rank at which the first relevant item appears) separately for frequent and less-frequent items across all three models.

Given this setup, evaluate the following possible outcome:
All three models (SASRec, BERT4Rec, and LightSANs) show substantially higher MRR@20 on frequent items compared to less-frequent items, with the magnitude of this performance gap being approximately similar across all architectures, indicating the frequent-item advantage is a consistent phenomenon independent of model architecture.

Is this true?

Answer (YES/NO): NO